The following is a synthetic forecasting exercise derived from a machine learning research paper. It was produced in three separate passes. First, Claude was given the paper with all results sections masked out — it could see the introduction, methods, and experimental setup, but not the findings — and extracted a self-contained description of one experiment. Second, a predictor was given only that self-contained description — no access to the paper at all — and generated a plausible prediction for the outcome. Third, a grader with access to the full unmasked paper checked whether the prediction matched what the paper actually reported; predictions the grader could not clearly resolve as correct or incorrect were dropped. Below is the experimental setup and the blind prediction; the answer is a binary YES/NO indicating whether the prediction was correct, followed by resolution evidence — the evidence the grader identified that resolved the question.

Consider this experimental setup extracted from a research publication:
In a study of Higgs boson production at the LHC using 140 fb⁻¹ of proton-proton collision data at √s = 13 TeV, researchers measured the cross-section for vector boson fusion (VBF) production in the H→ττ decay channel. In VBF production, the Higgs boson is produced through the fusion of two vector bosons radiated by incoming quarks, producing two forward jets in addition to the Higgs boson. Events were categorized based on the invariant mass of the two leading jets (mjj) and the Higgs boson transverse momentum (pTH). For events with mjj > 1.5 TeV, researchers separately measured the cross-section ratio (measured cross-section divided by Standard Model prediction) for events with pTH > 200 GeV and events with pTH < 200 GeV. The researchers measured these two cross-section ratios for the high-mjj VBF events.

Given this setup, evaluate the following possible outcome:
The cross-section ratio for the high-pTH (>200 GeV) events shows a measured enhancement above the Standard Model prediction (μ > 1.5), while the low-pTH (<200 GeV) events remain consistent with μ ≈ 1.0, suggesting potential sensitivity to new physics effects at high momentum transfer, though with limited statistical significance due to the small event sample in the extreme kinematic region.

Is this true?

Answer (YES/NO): NO